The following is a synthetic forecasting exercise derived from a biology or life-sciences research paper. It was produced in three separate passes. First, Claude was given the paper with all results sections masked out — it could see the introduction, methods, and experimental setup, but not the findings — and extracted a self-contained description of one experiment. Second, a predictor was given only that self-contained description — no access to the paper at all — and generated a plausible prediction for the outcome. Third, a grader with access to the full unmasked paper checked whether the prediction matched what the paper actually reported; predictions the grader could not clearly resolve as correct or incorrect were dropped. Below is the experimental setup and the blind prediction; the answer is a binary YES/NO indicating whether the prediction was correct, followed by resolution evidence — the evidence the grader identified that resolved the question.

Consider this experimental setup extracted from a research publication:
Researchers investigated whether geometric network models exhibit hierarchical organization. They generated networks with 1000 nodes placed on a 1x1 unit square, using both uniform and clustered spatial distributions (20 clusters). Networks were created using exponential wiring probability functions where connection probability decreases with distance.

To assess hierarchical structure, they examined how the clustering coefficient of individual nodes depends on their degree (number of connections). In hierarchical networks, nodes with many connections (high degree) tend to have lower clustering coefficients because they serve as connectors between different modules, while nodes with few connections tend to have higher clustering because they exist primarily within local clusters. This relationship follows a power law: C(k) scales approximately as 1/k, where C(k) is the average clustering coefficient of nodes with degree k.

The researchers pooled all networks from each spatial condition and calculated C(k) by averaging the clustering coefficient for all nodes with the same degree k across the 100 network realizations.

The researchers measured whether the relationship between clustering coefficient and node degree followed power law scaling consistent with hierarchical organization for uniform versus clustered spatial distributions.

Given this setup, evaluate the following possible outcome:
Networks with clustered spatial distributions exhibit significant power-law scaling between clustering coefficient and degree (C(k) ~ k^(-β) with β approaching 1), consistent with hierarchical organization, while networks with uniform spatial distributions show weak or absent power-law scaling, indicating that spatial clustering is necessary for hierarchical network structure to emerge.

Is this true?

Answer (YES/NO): NO